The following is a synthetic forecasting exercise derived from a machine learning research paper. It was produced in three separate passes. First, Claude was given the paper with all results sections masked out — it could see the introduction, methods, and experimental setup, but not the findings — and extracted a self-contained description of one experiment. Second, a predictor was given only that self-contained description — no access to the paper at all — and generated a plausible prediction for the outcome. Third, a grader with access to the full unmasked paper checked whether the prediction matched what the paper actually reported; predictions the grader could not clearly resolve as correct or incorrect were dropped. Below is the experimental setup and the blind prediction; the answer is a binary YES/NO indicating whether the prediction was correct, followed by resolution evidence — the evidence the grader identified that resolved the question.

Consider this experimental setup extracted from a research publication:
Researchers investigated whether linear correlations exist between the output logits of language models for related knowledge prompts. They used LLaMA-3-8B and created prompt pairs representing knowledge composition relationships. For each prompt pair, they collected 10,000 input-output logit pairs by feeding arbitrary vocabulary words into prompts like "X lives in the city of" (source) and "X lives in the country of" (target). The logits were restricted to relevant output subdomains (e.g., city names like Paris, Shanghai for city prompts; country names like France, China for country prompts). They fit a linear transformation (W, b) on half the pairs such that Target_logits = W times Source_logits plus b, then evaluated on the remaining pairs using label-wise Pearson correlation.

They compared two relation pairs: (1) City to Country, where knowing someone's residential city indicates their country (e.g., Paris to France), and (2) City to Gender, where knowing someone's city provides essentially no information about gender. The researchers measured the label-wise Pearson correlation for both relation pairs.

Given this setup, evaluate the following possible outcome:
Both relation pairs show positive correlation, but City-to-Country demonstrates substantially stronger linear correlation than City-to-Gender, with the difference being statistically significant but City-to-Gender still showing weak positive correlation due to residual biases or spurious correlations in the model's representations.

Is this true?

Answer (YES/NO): NO